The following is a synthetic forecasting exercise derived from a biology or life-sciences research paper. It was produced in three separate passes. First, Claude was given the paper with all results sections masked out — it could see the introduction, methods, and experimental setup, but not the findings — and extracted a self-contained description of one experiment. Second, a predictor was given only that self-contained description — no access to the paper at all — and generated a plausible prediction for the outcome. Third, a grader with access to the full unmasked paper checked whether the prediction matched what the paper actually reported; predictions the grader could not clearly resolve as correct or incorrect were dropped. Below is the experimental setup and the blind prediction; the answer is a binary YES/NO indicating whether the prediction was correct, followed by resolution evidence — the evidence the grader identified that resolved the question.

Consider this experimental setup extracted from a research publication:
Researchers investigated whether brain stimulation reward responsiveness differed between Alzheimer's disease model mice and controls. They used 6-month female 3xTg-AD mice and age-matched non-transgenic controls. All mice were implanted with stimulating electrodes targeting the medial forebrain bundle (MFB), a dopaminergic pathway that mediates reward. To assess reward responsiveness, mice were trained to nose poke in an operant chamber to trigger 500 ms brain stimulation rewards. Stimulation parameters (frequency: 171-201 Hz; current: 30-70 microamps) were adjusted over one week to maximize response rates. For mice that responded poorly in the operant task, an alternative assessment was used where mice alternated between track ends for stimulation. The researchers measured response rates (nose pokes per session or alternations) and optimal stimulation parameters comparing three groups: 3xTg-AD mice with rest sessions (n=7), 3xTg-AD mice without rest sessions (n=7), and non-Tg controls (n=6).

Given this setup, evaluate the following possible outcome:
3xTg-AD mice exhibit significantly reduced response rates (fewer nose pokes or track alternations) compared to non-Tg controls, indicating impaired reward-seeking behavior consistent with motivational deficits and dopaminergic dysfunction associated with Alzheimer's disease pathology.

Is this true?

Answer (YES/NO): NO